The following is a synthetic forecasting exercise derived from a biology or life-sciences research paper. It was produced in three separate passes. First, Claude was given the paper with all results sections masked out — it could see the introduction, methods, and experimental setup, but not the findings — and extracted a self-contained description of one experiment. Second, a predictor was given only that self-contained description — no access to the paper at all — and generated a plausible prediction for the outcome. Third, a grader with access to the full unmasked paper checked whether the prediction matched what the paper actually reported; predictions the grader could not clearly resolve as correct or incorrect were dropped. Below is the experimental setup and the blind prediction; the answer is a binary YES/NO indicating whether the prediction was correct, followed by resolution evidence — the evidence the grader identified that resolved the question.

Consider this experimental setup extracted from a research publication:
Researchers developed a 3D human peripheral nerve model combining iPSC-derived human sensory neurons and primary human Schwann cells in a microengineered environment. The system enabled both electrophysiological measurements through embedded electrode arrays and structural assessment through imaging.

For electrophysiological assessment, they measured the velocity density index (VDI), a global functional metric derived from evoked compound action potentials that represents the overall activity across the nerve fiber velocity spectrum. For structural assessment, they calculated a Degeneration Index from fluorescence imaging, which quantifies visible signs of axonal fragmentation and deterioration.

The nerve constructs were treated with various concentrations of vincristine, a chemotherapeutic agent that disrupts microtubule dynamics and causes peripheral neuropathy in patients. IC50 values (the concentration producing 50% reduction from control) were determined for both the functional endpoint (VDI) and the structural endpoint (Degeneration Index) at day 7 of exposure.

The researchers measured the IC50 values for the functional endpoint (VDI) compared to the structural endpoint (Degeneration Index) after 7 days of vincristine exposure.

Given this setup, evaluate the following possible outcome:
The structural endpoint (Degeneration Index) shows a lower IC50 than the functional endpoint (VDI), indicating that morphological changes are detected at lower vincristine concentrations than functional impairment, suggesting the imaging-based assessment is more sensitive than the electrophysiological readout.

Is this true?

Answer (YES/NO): NO